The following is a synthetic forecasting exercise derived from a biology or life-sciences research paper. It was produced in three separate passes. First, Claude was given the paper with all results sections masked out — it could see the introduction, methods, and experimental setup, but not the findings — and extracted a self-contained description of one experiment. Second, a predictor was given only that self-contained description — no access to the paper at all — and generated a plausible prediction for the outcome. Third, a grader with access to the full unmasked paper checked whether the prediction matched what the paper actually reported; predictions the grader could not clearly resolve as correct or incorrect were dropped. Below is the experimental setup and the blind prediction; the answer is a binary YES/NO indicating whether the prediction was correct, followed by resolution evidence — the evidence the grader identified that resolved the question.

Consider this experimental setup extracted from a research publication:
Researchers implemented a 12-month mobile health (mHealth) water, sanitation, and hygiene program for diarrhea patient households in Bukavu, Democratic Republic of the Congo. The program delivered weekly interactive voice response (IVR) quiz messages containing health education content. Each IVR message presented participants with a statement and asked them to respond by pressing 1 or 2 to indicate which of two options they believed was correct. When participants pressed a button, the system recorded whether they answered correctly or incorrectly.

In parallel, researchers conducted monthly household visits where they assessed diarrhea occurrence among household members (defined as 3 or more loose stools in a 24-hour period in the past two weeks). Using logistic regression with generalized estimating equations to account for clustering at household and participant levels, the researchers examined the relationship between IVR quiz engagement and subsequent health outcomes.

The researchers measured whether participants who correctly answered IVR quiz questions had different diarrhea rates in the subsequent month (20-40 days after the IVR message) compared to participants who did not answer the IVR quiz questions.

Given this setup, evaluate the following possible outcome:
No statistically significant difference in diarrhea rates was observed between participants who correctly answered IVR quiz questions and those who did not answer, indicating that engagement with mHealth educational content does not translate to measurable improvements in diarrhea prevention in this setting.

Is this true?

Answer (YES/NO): YES